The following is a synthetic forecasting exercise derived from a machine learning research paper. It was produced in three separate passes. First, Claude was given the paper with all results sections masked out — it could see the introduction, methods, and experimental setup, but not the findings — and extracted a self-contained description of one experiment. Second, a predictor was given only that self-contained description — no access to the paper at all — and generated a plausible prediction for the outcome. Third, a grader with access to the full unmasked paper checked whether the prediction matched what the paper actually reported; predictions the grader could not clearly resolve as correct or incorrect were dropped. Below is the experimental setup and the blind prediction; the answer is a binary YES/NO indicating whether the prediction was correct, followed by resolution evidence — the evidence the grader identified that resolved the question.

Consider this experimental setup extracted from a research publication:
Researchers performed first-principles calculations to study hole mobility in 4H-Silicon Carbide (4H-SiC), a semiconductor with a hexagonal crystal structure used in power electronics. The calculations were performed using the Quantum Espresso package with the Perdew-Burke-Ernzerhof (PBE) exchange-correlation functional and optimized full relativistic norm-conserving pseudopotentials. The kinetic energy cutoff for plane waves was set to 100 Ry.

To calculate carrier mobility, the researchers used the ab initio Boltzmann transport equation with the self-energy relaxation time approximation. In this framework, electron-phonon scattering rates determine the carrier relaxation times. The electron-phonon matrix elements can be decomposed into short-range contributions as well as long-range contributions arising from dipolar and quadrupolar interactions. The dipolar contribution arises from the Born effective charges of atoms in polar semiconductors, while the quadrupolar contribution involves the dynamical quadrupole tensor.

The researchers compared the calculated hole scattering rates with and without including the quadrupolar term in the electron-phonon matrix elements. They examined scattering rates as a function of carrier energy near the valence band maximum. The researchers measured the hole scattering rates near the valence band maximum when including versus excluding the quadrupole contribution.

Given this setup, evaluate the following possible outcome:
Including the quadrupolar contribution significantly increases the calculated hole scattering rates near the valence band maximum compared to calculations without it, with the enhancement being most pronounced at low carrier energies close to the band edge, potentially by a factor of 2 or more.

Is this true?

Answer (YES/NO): NO